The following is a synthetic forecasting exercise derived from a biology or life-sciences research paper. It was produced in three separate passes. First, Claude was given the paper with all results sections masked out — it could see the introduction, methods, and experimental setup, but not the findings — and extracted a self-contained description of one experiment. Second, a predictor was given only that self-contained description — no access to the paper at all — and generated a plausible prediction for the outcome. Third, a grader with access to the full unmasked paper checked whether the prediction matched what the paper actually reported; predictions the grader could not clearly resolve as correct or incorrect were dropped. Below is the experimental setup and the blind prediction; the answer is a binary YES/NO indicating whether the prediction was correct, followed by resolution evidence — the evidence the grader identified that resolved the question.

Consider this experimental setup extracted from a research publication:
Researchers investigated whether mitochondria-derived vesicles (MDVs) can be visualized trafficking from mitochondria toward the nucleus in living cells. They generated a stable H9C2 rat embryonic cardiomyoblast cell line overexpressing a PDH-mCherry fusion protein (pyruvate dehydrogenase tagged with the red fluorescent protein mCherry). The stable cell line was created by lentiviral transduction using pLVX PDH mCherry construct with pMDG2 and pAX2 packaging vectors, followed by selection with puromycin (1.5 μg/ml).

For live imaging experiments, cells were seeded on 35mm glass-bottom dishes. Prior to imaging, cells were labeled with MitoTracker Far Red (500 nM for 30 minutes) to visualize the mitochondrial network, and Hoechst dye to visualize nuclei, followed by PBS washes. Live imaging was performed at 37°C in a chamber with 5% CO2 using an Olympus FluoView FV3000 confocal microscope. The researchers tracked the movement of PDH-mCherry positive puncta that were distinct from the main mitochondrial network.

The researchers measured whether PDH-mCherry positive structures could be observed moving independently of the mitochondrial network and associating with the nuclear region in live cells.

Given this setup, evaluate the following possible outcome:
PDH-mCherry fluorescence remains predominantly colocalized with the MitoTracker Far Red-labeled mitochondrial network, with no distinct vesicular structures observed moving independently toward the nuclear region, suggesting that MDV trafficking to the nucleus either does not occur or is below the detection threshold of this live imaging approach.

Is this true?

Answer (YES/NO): NO